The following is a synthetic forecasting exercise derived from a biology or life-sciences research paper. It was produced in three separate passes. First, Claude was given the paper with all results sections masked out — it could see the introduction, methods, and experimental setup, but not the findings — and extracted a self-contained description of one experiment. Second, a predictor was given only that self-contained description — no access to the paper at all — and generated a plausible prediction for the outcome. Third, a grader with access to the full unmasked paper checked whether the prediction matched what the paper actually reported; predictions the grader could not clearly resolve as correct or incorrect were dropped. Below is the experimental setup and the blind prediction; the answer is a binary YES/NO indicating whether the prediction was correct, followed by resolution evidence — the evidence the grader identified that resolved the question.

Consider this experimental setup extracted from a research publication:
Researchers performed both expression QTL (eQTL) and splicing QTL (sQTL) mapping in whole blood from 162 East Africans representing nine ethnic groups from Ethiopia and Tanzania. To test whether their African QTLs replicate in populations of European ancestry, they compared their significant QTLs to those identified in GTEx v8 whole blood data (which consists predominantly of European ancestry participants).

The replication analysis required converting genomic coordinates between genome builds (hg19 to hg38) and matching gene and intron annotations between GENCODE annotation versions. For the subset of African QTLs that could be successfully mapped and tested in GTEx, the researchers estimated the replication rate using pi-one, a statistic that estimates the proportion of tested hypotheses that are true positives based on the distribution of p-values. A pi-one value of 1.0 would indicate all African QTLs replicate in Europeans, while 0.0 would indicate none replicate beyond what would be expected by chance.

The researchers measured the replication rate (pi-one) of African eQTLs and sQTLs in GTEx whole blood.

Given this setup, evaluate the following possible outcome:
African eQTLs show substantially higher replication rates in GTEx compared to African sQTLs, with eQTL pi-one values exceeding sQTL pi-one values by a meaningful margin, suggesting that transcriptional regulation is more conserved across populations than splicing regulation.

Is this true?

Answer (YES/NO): NO